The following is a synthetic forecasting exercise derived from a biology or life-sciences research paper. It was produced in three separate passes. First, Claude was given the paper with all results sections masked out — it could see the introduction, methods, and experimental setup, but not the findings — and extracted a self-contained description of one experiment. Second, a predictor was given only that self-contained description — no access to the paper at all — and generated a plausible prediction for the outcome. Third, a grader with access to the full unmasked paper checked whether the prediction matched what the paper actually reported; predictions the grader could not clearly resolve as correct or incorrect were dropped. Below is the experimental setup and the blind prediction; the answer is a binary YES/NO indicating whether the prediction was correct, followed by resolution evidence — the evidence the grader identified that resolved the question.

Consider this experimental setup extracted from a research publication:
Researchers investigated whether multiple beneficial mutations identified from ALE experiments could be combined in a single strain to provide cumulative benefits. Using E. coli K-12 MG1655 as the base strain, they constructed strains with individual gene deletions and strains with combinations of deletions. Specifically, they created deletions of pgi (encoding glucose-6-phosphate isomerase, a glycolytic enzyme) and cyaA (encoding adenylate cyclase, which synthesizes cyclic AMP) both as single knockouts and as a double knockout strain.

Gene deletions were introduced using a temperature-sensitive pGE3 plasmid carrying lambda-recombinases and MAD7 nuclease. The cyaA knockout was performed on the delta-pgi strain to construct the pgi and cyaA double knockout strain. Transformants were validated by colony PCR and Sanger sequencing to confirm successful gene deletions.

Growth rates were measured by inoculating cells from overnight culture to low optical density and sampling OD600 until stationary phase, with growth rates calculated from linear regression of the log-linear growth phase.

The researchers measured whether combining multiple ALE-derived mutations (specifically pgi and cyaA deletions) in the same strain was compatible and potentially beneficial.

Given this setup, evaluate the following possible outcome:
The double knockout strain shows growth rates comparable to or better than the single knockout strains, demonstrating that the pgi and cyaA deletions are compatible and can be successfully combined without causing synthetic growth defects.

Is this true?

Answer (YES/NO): YES